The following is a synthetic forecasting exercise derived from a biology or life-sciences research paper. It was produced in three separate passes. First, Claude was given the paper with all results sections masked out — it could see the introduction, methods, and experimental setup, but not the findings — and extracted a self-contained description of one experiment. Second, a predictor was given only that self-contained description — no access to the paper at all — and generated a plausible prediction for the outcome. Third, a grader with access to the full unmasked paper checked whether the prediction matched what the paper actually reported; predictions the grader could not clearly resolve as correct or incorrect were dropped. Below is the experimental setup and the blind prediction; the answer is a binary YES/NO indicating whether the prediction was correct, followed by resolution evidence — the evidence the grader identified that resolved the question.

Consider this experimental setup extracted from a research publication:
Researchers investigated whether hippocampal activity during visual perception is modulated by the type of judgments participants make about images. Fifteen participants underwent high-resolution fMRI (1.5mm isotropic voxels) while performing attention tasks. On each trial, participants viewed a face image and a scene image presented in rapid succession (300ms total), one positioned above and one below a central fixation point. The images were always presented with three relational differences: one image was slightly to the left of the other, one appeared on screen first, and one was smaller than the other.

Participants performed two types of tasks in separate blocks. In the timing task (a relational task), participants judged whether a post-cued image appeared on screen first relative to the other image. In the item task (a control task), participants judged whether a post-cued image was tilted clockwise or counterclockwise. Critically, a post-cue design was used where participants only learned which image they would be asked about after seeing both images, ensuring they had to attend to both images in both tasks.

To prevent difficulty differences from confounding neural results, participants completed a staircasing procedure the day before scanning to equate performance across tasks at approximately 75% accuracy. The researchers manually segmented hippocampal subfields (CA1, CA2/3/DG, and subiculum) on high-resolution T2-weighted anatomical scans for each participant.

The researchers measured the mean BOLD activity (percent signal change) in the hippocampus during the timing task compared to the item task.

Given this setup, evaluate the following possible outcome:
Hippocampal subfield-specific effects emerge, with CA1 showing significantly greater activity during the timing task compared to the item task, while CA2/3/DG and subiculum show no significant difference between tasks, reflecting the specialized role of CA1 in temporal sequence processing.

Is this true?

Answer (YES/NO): NO